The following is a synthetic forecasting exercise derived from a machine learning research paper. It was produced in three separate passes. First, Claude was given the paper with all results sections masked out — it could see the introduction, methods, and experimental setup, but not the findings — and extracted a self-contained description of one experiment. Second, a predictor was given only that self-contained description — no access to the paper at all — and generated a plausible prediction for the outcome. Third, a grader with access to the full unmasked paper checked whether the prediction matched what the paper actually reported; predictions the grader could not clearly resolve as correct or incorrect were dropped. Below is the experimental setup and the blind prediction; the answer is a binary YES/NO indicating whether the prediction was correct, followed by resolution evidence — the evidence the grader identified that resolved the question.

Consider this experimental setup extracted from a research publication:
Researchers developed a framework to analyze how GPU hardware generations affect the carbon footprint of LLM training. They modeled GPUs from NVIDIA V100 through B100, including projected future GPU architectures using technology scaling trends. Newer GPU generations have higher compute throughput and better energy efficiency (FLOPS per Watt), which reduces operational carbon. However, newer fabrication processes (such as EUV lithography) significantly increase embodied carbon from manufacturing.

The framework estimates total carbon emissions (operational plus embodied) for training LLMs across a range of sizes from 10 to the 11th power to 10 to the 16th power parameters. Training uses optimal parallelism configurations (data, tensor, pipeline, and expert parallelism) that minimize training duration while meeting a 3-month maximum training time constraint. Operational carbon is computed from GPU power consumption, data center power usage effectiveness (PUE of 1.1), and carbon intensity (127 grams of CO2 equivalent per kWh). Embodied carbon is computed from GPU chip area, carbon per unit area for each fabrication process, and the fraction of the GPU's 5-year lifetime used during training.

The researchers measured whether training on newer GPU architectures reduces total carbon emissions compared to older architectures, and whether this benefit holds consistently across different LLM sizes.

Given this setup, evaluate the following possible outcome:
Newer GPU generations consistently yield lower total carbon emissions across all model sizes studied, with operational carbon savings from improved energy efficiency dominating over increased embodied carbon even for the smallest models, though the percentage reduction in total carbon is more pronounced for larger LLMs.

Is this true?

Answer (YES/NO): NO